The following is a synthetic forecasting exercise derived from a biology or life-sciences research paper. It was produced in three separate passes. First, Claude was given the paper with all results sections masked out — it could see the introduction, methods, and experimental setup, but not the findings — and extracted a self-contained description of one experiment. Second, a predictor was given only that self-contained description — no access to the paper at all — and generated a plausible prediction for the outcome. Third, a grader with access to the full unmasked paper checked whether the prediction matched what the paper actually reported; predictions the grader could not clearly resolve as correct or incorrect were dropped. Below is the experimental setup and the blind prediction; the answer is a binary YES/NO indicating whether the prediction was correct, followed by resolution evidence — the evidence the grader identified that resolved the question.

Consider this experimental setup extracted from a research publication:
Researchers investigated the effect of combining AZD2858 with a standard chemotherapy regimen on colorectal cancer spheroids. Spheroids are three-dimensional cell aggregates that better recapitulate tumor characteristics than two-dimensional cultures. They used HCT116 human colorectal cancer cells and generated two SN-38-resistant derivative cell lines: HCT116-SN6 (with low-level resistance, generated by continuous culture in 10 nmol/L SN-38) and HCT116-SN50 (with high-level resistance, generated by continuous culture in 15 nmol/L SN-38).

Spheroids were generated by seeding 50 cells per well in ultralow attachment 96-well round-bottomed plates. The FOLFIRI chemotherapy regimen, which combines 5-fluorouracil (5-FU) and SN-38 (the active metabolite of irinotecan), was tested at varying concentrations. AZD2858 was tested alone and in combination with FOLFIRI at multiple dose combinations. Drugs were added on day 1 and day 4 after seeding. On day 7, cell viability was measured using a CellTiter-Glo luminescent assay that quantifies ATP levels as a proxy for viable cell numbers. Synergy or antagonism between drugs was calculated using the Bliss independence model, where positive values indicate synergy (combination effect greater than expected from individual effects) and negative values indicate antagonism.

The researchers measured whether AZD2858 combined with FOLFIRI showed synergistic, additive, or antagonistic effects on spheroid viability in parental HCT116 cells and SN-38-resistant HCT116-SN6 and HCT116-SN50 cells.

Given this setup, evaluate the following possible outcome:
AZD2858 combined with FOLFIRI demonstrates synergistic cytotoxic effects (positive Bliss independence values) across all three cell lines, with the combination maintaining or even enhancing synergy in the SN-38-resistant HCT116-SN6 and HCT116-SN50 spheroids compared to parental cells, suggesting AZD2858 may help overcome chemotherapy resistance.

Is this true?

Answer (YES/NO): YES